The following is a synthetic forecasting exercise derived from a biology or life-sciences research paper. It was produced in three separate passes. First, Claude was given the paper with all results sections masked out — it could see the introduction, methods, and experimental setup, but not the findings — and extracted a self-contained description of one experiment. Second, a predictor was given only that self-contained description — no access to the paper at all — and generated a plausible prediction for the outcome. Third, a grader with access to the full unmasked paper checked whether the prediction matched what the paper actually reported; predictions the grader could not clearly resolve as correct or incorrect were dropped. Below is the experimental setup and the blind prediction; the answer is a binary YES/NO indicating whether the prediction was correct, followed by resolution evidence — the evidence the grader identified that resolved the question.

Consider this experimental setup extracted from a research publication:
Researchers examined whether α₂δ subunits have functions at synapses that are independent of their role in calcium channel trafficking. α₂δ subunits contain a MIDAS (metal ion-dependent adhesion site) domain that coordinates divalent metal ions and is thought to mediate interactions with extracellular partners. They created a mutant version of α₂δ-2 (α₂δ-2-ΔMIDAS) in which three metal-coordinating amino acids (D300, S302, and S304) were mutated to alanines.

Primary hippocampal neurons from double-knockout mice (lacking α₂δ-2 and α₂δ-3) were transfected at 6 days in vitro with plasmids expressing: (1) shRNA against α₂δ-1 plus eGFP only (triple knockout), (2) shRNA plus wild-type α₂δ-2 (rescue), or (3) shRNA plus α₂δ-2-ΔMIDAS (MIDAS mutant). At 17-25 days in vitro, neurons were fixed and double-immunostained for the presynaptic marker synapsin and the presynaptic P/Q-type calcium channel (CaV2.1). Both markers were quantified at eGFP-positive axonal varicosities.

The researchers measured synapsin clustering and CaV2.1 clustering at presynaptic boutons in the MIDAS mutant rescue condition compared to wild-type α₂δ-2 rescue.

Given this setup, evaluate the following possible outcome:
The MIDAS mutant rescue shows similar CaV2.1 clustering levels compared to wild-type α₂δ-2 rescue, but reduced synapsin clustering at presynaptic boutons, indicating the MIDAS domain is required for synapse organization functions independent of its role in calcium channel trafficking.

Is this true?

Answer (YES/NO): NO